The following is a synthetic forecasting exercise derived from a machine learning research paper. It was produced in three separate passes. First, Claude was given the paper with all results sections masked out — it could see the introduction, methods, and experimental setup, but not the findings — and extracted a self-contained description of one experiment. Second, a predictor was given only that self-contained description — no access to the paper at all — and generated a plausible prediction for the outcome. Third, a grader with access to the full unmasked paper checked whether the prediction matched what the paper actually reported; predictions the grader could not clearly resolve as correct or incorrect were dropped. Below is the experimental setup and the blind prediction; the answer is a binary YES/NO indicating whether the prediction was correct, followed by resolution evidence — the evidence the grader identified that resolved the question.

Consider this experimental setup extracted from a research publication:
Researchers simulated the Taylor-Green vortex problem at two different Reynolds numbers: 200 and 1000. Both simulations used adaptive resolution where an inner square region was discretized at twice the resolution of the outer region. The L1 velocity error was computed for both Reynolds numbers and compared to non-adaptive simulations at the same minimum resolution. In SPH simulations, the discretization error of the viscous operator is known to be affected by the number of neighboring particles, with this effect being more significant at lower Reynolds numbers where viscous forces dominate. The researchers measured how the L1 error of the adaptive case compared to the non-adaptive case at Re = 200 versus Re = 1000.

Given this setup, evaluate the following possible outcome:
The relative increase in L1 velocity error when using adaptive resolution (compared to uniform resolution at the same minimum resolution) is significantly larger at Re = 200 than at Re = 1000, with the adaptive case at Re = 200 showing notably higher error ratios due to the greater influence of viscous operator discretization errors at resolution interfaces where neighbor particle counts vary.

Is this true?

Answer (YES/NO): YES